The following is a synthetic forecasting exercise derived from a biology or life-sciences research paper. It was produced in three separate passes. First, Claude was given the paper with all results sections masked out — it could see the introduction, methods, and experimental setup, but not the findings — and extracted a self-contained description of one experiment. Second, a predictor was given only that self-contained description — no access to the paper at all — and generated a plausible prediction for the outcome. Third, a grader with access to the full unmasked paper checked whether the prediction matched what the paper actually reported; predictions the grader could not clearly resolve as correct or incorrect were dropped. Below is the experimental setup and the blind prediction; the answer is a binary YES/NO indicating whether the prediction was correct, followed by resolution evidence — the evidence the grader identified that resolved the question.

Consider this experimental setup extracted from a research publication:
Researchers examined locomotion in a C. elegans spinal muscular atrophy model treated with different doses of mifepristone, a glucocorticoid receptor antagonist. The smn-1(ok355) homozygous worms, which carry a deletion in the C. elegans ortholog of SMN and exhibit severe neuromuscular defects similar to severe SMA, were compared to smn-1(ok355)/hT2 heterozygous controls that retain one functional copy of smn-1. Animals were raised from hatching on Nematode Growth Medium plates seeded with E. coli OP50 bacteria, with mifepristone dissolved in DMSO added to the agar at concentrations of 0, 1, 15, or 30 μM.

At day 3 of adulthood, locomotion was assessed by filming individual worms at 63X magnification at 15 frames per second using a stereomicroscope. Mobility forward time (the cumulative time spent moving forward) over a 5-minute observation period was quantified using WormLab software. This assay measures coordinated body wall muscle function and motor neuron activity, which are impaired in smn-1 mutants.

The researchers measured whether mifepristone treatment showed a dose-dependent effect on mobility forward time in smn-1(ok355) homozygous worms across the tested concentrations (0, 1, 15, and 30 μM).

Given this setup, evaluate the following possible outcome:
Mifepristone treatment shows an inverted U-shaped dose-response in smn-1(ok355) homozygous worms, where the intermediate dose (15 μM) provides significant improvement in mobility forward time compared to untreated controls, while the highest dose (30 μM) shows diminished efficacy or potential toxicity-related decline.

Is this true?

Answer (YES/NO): NO